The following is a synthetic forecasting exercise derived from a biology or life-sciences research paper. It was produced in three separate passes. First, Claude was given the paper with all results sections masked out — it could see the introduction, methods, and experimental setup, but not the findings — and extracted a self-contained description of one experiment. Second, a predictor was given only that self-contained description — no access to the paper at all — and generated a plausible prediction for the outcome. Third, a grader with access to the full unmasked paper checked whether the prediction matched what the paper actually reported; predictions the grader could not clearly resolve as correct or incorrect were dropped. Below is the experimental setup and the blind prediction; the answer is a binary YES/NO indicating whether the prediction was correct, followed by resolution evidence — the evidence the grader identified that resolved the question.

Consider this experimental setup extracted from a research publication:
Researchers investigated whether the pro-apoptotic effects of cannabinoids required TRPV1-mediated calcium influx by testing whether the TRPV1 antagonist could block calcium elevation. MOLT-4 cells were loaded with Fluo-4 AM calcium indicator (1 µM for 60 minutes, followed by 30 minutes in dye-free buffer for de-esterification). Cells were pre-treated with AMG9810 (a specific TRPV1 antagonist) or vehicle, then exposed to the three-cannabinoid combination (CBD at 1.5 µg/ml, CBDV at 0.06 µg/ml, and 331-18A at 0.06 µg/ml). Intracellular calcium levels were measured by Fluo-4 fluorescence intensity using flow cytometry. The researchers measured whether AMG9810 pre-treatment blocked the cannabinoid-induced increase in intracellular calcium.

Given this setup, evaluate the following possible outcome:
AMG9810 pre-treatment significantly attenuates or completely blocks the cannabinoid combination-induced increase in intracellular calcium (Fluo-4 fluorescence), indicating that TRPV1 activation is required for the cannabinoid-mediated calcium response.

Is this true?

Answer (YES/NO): YES